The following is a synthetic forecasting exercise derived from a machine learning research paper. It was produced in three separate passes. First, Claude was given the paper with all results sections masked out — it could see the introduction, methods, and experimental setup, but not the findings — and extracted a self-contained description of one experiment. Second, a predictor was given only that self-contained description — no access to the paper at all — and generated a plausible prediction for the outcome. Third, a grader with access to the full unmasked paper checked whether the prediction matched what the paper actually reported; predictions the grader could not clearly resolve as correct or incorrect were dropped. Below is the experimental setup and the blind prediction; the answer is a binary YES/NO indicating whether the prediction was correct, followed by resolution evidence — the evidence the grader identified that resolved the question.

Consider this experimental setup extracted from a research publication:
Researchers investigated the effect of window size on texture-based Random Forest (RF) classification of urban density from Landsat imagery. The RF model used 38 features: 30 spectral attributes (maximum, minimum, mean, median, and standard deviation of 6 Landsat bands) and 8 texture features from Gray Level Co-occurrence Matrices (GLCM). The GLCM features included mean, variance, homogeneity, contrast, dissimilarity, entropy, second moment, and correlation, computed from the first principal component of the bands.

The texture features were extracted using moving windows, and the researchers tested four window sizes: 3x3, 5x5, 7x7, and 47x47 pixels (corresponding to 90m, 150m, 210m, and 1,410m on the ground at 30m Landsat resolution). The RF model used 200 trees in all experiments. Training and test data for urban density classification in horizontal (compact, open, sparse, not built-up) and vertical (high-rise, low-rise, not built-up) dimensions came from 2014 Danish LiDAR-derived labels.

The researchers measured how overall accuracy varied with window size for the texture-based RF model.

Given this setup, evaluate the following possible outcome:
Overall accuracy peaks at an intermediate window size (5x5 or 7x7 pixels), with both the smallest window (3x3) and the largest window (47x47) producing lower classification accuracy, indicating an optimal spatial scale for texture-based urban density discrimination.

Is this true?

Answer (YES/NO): YES